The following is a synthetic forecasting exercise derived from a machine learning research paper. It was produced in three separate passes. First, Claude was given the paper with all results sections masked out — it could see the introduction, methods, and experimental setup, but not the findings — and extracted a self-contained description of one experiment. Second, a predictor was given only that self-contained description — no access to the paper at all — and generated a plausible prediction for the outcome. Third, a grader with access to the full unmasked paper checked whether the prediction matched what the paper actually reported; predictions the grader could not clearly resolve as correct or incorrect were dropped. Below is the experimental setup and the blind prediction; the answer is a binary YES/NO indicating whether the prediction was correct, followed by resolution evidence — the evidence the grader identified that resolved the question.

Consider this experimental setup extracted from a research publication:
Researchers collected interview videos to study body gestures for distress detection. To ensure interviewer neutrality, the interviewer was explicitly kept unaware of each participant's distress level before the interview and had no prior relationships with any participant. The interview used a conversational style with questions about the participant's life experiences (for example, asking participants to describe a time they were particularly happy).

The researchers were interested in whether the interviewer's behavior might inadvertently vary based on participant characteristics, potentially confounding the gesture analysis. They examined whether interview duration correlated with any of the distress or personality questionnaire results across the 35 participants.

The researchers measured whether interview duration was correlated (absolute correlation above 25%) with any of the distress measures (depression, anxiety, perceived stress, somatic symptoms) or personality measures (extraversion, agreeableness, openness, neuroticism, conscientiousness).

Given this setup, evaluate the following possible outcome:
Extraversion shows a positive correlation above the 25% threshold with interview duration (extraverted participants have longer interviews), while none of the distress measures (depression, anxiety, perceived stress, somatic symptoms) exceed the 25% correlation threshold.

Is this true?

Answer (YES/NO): NO